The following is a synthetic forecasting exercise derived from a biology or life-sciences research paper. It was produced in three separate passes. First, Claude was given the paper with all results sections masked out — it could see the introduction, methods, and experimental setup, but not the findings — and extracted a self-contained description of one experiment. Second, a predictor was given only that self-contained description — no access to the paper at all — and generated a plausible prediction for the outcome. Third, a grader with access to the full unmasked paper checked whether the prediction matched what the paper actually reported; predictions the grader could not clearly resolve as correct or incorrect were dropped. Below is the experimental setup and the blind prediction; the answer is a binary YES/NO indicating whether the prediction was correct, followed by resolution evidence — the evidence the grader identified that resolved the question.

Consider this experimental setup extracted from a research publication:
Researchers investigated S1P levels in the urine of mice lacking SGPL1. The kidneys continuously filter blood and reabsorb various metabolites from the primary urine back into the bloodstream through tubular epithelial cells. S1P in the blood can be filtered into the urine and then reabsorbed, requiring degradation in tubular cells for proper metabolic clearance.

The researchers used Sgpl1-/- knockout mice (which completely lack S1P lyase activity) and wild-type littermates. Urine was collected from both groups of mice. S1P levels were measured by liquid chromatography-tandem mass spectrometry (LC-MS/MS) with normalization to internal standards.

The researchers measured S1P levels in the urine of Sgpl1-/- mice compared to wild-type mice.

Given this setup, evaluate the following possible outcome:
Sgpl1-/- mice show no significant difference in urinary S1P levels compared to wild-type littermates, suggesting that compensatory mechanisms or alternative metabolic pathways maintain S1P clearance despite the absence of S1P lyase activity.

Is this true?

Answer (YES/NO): NO